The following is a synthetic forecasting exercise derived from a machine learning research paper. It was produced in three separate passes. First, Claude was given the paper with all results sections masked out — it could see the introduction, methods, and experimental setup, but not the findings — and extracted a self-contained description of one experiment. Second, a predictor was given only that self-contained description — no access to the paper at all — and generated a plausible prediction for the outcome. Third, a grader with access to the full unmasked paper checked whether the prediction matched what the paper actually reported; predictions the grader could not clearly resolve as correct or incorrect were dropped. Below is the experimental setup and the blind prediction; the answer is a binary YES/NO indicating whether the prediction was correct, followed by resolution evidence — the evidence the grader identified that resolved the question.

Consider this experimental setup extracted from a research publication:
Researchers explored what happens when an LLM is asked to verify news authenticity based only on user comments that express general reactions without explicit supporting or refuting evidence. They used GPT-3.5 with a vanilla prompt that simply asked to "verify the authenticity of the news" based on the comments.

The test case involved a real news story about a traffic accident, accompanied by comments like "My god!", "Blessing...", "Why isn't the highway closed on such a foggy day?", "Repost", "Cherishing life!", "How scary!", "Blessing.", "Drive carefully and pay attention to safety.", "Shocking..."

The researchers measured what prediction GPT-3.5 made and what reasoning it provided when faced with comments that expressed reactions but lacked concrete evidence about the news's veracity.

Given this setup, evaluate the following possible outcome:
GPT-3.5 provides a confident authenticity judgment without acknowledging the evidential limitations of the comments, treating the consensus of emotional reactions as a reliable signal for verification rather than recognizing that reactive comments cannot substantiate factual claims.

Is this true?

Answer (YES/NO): NO